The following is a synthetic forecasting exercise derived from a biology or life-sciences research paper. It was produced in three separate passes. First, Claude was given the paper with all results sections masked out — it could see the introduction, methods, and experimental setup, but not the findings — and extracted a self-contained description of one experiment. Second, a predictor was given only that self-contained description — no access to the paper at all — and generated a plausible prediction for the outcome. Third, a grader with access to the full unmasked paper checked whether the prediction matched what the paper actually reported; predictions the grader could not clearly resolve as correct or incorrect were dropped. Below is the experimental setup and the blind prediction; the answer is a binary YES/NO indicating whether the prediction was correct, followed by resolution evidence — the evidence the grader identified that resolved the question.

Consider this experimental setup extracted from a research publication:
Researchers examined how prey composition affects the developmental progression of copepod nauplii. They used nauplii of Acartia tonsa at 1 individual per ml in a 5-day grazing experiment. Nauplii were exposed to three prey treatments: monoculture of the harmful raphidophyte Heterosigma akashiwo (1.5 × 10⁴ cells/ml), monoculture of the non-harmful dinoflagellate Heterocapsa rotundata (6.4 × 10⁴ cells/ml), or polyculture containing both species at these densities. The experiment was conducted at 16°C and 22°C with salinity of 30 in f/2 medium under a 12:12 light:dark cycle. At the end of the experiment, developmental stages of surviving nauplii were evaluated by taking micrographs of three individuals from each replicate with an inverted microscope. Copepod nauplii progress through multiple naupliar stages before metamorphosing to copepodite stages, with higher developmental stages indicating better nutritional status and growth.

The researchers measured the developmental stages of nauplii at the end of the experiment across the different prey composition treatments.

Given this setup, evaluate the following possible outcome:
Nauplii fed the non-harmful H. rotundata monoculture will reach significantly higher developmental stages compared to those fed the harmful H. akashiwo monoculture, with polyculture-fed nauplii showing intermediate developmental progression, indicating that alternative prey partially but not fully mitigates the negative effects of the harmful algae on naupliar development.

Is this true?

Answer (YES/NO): NO